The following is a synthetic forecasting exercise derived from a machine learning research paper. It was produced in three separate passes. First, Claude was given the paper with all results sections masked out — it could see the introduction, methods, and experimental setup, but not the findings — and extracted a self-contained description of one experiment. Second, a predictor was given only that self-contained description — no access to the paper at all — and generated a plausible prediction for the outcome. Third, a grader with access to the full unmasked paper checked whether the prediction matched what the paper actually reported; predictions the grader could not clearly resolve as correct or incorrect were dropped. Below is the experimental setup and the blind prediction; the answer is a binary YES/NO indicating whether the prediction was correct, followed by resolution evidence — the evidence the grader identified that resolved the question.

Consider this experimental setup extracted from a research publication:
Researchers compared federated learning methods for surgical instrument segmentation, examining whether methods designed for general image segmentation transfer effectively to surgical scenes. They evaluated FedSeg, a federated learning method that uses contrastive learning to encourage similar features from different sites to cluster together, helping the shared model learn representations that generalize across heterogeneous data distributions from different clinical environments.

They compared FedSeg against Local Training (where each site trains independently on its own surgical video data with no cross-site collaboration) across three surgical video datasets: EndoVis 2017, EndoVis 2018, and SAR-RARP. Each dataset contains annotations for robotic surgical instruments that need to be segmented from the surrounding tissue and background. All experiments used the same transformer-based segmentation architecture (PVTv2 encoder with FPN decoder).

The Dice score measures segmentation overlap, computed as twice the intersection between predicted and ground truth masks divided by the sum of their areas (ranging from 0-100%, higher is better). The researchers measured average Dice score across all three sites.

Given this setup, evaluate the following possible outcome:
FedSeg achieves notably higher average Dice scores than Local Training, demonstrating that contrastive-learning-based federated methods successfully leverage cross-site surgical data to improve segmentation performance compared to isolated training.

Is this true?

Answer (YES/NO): NO